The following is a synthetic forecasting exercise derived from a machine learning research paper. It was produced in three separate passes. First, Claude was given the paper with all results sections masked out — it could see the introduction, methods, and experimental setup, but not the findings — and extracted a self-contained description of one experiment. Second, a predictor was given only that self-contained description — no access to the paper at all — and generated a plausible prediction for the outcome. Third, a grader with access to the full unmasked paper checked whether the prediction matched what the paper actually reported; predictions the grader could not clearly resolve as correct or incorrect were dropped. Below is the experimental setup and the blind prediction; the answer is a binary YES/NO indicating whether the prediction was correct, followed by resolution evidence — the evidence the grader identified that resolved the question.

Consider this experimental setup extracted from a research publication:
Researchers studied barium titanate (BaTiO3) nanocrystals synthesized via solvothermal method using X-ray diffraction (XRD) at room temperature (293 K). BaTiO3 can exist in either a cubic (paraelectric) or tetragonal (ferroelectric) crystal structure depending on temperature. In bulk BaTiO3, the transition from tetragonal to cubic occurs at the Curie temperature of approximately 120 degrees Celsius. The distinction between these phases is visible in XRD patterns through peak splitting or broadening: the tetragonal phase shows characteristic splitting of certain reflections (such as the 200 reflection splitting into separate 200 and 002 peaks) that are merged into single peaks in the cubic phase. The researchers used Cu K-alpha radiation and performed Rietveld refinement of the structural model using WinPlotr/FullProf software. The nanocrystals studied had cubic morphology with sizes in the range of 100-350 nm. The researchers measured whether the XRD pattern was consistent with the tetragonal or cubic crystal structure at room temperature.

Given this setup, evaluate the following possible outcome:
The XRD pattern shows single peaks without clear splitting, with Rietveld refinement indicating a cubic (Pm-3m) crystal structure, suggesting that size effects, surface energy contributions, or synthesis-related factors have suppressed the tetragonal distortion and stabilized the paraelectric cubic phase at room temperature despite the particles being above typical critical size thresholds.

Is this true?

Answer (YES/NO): NO